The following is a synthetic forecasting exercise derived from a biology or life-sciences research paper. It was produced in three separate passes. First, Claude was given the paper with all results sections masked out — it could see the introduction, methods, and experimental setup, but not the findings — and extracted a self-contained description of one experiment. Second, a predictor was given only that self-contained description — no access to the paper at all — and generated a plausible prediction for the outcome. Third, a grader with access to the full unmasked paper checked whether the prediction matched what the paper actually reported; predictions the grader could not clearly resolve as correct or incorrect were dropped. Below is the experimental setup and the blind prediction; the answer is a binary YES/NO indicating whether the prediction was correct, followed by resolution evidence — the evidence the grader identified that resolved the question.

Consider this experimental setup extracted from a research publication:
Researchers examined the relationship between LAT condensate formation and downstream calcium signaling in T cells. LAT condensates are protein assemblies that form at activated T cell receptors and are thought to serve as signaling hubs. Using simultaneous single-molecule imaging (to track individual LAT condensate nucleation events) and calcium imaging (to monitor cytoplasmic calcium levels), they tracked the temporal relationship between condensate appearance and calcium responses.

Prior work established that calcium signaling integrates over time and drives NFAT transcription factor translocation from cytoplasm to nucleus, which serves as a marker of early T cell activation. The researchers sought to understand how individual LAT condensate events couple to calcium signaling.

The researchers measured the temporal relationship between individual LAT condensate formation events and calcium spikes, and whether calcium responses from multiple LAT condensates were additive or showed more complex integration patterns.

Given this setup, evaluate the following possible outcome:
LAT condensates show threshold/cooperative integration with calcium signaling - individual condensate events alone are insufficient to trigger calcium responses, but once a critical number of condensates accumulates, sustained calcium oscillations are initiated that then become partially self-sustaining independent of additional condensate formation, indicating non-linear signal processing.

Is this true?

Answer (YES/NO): NO